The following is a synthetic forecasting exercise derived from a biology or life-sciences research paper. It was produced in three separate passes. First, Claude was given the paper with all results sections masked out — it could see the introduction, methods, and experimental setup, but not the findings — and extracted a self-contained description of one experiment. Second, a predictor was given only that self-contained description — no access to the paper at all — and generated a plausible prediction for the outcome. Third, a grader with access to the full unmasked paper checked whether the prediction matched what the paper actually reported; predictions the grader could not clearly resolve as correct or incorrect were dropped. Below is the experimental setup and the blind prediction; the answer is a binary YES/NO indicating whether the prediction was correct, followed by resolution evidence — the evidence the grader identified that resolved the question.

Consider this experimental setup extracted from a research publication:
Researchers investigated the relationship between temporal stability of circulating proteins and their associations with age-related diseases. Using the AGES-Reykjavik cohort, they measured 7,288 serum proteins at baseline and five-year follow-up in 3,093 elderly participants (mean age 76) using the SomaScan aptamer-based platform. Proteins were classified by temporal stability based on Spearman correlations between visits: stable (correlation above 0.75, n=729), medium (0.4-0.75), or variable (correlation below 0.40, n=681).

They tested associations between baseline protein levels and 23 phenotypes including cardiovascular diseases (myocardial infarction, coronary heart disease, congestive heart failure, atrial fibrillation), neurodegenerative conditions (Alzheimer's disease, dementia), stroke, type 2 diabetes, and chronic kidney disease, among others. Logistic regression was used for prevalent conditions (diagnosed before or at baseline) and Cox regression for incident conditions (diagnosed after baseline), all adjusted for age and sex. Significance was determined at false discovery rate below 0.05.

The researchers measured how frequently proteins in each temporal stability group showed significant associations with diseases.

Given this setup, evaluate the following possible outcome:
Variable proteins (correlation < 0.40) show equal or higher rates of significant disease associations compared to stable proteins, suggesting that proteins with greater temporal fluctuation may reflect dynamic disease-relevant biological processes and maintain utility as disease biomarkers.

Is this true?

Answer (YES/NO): NO